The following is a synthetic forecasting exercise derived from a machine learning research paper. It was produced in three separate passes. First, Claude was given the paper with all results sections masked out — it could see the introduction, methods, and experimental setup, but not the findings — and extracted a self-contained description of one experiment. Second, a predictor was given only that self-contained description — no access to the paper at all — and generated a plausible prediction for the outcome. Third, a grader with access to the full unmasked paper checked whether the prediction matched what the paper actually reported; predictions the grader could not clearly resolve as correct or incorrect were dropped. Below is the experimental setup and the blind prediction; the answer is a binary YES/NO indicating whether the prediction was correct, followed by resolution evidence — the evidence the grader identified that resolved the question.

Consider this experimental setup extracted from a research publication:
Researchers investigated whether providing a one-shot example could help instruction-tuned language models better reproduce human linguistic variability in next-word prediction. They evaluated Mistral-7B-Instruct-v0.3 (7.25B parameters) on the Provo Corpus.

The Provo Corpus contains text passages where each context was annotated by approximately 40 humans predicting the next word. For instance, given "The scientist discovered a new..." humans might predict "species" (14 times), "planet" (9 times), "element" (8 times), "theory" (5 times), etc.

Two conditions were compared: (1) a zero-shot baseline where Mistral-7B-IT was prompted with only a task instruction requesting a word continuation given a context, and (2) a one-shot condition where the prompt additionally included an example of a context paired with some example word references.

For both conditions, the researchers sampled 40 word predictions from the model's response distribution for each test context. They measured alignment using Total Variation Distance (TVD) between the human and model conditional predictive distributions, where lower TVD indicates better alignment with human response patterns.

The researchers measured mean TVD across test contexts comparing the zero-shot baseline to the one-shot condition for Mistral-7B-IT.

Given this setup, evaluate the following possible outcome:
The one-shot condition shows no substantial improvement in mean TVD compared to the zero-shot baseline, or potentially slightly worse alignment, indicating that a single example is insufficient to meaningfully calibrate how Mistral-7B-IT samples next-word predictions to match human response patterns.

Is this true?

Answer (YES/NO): NO